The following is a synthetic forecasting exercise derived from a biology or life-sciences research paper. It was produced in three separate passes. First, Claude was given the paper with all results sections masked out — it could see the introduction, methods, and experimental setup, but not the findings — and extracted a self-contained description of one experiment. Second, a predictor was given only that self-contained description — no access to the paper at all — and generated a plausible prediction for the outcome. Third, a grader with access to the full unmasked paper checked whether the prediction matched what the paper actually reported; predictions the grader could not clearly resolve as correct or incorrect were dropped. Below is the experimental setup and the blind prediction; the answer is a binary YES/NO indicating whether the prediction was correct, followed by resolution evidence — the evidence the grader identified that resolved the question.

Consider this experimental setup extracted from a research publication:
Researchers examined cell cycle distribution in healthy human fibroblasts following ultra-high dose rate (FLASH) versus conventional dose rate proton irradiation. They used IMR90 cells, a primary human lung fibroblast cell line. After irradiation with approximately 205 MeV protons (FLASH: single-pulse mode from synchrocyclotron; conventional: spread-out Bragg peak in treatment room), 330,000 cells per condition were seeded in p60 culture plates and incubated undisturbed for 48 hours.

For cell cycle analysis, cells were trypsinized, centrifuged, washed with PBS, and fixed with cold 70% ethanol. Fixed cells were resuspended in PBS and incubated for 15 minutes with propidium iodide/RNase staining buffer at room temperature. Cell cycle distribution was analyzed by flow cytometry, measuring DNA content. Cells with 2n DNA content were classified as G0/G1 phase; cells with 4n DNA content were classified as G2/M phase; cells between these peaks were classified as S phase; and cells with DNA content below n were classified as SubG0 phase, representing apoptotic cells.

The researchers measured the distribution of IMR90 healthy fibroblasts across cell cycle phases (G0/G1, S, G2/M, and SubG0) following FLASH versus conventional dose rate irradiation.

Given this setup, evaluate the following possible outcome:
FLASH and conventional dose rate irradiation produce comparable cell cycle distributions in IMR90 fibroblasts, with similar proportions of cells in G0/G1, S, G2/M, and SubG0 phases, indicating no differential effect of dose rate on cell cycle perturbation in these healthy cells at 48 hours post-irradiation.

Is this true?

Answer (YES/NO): NO